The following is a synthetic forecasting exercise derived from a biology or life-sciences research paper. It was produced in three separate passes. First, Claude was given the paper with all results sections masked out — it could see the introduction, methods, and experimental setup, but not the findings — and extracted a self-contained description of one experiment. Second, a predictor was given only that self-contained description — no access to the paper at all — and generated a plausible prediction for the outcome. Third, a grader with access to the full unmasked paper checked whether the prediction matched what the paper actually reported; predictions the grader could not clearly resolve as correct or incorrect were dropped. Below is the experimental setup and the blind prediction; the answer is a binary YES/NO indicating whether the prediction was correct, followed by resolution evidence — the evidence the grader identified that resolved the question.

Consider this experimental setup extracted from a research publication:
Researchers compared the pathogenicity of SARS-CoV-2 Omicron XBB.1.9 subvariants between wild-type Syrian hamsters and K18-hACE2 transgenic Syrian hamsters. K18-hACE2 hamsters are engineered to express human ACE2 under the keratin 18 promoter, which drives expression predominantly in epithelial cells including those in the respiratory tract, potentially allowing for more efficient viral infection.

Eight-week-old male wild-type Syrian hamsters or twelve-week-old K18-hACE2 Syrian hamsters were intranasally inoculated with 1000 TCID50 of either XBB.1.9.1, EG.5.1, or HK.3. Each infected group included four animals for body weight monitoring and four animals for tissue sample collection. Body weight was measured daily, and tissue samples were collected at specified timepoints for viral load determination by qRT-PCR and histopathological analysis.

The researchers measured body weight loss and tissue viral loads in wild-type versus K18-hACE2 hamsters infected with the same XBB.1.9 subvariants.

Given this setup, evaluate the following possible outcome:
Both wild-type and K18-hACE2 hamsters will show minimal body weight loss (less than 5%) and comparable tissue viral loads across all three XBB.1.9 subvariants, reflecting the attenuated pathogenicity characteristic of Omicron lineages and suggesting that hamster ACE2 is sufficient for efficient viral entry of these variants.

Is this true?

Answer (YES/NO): NO